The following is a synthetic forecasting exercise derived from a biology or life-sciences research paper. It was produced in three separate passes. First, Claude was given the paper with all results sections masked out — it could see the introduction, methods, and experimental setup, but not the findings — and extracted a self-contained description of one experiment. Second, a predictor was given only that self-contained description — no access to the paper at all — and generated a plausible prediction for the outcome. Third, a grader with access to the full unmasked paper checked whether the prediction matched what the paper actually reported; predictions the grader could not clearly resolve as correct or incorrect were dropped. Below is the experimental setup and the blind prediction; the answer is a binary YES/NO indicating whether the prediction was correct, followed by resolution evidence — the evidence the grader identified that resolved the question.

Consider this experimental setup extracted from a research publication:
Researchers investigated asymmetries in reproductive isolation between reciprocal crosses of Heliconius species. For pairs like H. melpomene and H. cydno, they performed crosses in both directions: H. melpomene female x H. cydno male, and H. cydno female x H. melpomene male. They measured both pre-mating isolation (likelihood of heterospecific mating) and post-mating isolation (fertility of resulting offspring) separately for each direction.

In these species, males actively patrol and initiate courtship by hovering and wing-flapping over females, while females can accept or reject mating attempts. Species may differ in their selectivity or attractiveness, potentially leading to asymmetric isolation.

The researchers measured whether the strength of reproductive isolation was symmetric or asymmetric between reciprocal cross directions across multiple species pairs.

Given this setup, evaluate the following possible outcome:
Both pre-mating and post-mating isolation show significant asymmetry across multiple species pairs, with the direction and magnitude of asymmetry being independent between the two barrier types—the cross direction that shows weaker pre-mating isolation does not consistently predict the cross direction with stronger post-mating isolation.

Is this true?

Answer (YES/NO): NO